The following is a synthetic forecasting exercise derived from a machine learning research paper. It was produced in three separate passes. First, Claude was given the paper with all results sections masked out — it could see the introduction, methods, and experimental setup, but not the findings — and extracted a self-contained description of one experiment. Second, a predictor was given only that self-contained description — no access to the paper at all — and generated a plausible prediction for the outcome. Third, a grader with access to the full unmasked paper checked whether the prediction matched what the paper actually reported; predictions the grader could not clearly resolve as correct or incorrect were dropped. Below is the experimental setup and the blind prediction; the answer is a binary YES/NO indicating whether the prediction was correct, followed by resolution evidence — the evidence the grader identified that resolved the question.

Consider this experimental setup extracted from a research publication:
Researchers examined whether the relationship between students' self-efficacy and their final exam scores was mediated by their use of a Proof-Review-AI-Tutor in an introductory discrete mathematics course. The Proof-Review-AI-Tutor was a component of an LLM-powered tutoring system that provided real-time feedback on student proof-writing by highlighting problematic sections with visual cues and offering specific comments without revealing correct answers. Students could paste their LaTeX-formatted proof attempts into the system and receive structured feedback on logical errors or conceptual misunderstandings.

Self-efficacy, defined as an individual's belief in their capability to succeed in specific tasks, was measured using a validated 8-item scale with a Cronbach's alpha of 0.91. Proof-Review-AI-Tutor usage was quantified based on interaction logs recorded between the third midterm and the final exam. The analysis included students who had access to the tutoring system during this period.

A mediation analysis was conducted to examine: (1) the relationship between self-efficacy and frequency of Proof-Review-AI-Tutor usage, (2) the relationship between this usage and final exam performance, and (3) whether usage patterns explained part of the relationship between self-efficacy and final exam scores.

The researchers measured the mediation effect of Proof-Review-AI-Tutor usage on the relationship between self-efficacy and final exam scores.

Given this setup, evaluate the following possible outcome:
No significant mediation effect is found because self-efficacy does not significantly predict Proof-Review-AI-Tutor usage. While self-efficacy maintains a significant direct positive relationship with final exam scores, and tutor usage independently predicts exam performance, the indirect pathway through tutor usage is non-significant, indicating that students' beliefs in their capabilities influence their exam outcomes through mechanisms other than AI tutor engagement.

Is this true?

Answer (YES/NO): NO